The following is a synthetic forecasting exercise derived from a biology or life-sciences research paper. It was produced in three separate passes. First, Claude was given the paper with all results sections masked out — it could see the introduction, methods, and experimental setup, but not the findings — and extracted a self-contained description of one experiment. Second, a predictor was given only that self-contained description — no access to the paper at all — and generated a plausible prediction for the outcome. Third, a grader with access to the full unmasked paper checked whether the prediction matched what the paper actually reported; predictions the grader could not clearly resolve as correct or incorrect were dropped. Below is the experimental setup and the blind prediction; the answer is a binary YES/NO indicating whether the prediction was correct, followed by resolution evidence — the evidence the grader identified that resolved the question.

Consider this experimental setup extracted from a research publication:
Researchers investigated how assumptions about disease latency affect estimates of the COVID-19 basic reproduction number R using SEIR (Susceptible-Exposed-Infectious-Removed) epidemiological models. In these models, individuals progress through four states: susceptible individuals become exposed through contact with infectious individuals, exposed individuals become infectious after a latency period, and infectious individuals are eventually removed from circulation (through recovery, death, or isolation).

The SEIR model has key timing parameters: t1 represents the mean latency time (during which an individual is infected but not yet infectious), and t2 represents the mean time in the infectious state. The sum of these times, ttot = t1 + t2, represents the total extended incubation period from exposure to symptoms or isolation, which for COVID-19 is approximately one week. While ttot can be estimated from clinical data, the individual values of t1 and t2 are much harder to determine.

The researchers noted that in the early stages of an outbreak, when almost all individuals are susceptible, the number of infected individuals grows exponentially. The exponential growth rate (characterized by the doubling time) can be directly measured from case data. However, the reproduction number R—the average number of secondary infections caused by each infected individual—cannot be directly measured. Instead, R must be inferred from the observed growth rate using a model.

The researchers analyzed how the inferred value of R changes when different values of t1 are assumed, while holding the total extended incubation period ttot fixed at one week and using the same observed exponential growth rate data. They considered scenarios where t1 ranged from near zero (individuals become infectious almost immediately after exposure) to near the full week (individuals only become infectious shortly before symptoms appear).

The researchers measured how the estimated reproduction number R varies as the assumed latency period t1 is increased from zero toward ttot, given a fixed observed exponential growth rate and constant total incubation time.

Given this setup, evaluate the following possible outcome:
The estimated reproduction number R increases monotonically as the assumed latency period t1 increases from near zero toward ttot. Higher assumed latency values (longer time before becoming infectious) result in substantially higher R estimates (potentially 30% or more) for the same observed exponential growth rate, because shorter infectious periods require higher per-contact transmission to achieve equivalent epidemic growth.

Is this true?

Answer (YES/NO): NO